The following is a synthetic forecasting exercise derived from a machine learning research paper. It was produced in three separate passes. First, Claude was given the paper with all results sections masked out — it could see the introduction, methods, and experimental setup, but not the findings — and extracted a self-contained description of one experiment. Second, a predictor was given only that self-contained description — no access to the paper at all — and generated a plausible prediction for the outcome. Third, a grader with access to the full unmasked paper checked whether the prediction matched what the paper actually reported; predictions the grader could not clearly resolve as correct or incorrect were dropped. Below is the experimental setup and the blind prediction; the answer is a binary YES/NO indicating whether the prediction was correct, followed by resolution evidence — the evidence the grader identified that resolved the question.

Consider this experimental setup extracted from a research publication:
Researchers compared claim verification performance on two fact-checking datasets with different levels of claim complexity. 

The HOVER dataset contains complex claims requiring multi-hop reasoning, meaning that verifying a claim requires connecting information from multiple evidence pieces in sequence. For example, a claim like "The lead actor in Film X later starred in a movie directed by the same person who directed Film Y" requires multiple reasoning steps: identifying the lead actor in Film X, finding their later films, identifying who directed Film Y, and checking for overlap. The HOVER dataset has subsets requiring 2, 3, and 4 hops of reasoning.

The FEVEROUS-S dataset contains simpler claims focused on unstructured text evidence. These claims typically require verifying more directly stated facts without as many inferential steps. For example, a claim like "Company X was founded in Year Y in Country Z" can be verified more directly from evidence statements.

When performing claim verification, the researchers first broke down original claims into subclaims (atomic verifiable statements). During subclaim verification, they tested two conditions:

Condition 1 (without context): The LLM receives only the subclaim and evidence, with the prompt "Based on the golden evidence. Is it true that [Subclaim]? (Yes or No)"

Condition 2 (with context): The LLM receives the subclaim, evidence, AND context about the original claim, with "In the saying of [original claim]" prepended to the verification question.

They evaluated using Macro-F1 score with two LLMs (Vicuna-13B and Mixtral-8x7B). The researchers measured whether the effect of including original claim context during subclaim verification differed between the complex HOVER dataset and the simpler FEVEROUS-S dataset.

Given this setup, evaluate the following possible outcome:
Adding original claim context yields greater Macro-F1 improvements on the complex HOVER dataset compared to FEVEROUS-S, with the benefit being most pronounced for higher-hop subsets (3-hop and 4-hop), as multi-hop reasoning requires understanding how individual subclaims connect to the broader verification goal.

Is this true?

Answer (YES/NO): YES